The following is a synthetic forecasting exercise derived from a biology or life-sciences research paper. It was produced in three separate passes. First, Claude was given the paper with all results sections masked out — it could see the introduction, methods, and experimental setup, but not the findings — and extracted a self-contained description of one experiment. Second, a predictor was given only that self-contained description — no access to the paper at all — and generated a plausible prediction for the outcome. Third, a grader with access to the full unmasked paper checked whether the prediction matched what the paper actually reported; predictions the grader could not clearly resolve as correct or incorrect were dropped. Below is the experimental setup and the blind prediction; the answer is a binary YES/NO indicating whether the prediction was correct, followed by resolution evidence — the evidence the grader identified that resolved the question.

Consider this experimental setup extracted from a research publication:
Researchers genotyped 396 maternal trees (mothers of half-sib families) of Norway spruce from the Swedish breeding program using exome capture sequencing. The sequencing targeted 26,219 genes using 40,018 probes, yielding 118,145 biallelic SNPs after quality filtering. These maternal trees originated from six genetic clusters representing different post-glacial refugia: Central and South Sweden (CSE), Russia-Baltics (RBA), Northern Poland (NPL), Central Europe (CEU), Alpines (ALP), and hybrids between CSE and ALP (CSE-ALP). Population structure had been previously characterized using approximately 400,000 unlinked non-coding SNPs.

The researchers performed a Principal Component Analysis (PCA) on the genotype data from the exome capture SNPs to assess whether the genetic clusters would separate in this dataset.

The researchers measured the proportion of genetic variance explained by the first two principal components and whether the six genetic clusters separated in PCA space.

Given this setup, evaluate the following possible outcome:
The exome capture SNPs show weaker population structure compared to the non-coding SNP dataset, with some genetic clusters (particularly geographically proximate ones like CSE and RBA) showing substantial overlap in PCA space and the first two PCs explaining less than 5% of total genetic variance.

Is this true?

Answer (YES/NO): NO